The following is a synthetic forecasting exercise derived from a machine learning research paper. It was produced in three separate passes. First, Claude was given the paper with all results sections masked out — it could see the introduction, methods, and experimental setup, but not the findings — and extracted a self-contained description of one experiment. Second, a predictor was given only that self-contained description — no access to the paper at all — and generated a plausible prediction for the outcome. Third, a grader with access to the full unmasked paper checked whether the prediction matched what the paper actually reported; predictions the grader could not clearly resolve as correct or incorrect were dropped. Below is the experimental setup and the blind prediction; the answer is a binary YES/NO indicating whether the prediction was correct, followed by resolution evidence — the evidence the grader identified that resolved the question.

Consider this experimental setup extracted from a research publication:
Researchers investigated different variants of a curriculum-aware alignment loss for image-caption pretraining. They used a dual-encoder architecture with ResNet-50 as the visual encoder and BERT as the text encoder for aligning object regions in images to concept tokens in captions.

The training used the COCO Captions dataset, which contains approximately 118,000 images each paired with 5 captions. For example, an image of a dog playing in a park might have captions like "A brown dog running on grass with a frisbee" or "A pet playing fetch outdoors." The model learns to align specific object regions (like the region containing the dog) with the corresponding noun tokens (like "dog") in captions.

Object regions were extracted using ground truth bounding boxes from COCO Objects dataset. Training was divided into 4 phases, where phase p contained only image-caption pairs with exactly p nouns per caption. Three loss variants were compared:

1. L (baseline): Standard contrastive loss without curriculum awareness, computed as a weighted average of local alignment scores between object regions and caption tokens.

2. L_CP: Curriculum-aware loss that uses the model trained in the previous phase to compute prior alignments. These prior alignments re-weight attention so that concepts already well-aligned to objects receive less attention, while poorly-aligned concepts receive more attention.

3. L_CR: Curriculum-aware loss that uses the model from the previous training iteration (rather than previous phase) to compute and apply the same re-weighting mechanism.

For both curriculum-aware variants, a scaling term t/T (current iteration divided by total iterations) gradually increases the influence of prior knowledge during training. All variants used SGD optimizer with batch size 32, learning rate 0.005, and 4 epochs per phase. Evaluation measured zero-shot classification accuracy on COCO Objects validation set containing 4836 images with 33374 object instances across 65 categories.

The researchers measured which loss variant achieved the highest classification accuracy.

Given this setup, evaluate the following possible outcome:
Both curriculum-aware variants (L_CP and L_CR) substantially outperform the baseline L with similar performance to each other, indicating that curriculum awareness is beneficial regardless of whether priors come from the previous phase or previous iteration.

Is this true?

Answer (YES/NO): NO